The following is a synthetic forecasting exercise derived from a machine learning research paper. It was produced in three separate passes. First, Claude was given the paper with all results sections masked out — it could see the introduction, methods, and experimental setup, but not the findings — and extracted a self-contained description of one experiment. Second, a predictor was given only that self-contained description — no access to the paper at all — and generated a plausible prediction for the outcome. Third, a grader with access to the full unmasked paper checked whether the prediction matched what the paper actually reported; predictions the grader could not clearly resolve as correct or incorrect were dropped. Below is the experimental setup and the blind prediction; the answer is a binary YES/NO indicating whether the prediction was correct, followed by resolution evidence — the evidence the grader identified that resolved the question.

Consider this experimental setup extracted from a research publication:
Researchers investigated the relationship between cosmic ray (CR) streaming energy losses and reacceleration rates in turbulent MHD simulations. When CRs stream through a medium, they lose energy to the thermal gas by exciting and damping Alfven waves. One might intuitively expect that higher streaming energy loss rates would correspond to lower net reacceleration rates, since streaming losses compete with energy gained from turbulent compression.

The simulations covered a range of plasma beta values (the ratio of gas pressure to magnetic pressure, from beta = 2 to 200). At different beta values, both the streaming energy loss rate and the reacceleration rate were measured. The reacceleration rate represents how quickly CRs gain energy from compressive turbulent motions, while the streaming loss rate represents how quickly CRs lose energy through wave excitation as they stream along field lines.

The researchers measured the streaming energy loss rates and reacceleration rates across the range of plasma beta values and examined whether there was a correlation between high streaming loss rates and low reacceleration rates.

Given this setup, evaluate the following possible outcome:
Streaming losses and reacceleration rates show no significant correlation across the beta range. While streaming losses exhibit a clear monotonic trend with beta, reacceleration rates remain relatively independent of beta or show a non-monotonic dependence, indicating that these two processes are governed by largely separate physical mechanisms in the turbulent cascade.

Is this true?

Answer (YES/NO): NO